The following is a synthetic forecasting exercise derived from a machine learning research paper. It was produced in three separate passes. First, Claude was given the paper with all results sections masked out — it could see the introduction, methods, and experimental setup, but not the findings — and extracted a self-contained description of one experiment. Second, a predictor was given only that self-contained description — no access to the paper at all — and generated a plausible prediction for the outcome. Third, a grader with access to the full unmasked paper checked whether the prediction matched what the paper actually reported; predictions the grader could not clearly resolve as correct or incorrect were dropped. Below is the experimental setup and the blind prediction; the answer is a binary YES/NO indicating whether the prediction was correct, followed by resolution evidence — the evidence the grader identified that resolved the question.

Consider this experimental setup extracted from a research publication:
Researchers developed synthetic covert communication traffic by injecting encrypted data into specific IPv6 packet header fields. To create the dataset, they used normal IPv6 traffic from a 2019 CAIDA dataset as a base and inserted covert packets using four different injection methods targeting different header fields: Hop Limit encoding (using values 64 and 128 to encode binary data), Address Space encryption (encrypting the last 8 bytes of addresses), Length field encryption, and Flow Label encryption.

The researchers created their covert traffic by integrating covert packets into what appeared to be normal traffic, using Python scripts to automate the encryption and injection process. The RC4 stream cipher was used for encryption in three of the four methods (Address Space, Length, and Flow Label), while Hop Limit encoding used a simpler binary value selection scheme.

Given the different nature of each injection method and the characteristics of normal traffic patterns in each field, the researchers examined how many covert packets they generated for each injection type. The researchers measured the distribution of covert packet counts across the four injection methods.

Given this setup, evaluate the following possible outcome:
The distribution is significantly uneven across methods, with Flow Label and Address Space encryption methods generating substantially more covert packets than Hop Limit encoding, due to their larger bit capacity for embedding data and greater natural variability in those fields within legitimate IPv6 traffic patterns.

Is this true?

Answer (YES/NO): NO